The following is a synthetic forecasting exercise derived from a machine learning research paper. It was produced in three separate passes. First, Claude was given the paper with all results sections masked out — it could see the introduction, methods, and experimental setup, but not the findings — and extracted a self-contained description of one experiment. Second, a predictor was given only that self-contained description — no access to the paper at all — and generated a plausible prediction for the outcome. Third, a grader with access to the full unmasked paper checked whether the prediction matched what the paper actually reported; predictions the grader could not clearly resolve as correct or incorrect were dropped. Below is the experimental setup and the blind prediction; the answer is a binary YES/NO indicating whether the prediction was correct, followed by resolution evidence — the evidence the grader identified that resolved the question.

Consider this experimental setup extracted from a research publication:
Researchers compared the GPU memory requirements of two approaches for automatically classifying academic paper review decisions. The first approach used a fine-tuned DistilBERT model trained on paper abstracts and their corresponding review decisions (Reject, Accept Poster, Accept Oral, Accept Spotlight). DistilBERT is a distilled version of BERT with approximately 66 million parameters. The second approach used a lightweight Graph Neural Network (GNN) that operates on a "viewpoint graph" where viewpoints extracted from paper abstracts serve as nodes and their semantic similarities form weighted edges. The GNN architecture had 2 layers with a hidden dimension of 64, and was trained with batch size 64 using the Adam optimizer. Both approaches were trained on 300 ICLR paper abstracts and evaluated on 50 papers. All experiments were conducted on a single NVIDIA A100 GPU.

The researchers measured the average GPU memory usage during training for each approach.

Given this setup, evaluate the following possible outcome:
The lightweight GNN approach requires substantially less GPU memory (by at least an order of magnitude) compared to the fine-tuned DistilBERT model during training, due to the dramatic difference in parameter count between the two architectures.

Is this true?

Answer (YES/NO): YES